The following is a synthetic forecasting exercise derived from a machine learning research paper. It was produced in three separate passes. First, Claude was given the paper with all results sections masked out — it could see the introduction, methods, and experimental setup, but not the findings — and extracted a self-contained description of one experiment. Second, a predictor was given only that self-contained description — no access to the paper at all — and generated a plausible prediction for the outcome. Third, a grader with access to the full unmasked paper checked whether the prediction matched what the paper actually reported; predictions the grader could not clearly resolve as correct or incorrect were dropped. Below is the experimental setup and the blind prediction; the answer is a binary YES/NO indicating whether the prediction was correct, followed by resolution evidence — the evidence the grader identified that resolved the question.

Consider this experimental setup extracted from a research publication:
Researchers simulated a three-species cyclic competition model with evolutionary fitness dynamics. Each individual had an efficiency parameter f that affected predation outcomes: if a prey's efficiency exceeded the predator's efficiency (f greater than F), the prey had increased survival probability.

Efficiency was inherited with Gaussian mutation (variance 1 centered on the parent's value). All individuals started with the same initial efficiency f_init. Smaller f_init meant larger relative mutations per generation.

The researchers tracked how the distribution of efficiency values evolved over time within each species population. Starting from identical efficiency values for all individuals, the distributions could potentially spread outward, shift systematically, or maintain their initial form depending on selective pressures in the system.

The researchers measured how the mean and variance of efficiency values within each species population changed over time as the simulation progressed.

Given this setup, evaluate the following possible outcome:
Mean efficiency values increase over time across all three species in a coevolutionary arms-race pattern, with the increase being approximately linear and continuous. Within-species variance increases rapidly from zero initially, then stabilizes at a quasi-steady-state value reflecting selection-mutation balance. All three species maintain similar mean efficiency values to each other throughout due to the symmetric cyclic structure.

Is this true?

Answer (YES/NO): NO